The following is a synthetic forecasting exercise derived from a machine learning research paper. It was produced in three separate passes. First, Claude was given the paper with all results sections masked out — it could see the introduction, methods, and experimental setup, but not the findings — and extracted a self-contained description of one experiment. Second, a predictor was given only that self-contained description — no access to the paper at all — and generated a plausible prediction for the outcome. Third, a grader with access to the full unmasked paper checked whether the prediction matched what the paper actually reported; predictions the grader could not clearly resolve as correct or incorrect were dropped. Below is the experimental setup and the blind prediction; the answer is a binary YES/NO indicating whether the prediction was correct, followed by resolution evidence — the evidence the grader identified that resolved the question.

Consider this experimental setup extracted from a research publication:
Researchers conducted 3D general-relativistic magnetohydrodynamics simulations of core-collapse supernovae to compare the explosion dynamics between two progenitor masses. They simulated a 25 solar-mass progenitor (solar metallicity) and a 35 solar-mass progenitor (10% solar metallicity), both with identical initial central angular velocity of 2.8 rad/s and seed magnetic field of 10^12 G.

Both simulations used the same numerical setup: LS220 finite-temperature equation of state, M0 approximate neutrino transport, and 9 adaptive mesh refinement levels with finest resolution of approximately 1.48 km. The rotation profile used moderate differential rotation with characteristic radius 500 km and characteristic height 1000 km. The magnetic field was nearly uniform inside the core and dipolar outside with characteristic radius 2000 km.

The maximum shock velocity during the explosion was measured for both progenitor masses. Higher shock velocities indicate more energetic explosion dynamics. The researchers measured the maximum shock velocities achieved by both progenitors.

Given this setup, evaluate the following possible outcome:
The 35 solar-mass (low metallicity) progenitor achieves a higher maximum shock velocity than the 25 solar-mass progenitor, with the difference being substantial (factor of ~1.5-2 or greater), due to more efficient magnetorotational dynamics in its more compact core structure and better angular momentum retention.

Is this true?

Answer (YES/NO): NO